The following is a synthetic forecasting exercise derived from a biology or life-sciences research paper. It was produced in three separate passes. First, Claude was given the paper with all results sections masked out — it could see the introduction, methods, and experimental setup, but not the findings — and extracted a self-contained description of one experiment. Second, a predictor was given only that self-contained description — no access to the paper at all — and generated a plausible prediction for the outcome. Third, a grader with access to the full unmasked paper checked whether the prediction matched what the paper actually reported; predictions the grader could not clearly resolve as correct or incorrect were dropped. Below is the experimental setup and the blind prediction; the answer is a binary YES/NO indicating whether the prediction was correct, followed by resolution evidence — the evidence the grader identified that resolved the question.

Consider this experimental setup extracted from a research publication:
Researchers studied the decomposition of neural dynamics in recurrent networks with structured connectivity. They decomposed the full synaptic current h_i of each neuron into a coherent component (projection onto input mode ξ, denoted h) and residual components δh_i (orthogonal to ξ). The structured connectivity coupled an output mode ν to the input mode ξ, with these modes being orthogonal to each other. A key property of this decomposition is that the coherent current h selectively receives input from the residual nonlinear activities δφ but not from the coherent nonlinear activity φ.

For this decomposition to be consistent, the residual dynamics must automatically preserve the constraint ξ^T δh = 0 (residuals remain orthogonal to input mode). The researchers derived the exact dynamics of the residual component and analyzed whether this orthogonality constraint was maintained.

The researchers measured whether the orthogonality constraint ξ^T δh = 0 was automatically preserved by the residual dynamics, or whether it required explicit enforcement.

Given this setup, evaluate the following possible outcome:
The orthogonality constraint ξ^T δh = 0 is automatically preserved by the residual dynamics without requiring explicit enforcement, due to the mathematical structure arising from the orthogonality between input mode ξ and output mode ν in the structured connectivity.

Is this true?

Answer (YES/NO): NO